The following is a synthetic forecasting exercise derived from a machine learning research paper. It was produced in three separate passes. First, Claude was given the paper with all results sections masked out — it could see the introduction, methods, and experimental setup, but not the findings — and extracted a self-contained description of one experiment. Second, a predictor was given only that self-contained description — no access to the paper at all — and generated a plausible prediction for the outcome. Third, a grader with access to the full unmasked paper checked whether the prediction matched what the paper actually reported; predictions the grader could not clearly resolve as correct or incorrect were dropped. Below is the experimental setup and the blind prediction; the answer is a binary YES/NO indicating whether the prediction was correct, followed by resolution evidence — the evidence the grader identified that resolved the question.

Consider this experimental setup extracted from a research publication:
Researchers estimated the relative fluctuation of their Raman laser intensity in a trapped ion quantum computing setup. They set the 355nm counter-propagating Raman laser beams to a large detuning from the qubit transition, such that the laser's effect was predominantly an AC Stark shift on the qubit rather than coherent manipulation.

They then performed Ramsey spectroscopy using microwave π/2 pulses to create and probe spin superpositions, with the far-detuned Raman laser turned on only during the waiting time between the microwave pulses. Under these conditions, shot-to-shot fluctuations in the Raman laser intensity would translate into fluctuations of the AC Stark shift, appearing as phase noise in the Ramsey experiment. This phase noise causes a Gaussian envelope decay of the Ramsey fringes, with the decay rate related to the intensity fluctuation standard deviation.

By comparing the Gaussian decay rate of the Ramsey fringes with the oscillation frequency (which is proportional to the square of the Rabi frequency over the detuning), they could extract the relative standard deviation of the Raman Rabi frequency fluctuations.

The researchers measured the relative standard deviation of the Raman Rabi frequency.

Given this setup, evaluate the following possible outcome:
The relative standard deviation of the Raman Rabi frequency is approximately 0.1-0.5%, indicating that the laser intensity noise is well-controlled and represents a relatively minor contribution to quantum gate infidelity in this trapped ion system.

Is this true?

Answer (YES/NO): NO